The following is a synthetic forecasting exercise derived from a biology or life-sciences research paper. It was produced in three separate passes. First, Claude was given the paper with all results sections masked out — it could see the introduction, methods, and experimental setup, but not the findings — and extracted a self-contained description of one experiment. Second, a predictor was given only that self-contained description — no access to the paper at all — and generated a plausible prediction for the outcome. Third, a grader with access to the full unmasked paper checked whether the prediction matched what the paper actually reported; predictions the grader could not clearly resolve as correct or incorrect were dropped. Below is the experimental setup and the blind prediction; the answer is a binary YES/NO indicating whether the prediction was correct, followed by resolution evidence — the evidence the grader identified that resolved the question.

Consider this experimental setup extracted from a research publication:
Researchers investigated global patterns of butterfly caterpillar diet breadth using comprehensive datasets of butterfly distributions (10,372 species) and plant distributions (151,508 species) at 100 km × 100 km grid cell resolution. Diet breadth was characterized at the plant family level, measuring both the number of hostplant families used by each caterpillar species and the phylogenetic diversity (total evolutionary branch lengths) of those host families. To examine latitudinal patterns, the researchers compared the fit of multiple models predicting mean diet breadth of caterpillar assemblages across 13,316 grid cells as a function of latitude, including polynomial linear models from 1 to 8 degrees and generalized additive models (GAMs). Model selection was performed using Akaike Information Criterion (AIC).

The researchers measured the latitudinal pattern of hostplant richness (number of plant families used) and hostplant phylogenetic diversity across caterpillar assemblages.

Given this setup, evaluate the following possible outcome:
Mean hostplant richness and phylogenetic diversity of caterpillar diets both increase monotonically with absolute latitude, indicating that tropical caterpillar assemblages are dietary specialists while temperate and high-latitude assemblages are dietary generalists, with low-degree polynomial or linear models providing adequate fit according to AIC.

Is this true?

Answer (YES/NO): NO